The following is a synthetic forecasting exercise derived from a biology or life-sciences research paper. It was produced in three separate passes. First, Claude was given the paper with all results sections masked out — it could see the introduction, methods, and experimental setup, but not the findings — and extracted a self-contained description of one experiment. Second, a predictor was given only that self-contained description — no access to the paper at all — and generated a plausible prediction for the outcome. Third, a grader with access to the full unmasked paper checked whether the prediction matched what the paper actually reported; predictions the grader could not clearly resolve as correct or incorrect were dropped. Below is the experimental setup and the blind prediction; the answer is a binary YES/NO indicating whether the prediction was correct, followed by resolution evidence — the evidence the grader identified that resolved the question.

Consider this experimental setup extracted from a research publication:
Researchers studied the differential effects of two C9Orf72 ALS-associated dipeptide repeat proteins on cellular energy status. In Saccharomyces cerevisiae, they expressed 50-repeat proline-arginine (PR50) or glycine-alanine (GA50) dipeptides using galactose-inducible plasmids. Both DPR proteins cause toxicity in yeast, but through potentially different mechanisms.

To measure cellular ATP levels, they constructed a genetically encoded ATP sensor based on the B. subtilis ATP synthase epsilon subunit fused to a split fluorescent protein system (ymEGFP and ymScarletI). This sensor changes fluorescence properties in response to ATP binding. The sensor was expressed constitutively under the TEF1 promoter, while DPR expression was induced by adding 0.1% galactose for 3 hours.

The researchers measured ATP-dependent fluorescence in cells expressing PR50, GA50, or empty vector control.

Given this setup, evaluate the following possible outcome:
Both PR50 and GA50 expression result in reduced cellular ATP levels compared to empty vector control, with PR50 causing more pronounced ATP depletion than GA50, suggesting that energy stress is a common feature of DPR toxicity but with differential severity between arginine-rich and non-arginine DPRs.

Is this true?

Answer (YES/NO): NO